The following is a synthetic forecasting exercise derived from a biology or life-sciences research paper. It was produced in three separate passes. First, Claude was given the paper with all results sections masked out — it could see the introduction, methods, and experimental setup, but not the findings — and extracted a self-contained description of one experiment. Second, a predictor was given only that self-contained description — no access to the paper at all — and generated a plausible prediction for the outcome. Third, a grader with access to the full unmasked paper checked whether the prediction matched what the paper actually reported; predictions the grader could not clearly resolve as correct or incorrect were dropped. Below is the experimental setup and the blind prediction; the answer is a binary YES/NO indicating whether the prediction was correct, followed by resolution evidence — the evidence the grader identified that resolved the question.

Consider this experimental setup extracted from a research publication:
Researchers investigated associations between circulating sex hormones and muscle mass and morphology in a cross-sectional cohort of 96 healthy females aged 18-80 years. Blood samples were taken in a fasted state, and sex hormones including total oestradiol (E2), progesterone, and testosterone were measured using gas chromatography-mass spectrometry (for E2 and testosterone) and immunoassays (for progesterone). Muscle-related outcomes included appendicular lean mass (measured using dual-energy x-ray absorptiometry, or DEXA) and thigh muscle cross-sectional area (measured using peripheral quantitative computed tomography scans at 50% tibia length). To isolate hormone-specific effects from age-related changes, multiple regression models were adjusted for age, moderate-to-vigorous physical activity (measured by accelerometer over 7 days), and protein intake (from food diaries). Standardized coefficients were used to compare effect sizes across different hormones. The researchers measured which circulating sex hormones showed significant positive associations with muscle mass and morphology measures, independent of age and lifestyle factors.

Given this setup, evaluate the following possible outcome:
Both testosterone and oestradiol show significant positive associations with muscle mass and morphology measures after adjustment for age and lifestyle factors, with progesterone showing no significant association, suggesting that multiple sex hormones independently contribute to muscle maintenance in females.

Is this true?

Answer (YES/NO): NO